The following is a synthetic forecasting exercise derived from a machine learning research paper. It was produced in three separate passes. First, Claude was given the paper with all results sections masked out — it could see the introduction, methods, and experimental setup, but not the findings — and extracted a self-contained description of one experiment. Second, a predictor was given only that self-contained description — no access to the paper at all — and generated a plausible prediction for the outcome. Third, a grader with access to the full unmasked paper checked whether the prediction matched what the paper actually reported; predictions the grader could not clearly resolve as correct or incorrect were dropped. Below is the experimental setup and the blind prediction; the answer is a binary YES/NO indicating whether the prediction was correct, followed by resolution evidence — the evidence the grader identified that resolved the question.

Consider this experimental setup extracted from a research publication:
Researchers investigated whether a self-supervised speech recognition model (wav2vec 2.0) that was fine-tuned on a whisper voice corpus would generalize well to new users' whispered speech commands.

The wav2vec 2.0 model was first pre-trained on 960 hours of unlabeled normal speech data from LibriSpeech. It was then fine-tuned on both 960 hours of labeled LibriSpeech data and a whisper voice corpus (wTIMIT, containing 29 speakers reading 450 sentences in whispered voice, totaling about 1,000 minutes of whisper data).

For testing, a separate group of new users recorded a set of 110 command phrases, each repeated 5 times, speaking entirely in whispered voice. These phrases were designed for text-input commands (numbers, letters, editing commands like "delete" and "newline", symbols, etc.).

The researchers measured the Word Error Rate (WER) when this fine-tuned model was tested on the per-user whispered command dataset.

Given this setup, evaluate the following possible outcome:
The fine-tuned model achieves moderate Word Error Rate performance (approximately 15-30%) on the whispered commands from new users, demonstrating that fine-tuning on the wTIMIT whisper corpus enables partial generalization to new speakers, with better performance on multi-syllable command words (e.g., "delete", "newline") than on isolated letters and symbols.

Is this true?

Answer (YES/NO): NO